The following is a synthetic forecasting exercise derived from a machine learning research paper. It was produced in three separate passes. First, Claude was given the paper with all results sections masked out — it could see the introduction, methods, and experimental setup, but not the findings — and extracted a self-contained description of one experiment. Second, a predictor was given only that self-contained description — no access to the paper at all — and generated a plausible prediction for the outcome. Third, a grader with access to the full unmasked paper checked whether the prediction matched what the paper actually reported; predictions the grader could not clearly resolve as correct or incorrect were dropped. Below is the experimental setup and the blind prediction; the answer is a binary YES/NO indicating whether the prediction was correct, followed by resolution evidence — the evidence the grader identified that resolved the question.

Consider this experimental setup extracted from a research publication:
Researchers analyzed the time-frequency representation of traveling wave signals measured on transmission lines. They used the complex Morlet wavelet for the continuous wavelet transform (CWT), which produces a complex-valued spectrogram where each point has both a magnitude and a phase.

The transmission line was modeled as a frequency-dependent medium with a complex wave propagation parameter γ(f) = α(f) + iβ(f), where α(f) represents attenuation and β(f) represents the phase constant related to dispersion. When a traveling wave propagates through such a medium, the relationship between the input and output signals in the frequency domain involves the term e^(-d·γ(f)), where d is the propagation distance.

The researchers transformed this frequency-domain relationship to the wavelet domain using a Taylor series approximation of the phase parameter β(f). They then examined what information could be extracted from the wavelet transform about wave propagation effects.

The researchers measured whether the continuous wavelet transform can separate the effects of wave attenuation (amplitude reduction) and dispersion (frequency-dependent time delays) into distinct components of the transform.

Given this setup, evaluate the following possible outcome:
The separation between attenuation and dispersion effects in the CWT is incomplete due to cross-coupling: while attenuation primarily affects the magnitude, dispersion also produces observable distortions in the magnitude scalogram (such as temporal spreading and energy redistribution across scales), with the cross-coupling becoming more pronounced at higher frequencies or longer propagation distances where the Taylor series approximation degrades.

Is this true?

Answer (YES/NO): NO